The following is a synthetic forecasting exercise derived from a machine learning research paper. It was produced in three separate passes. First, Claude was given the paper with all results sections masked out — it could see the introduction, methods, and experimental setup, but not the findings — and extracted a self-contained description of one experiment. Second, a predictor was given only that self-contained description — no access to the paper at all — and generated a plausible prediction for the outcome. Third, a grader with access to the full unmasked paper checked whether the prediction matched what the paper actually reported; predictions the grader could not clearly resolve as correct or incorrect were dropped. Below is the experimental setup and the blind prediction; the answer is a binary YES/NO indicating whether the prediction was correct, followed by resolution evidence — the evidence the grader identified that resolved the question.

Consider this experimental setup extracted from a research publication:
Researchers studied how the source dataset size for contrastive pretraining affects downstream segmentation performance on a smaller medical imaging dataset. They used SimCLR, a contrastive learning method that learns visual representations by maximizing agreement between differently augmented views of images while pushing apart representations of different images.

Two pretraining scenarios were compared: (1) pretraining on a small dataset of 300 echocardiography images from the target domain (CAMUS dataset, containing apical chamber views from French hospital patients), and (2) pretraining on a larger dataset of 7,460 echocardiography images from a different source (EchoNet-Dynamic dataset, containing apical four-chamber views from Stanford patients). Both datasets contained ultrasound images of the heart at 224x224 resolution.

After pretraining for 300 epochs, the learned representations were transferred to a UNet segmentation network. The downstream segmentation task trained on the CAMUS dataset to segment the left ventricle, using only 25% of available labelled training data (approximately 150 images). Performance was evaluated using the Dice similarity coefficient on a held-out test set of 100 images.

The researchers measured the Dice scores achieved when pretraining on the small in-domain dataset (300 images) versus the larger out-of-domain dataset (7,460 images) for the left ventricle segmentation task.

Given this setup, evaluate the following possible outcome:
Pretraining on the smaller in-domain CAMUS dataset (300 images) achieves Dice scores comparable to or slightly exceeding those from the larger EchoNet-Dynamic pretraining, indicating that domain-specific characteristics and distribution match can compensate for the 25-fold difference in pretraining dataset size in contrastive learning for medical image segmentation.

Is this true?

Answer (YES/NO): NO